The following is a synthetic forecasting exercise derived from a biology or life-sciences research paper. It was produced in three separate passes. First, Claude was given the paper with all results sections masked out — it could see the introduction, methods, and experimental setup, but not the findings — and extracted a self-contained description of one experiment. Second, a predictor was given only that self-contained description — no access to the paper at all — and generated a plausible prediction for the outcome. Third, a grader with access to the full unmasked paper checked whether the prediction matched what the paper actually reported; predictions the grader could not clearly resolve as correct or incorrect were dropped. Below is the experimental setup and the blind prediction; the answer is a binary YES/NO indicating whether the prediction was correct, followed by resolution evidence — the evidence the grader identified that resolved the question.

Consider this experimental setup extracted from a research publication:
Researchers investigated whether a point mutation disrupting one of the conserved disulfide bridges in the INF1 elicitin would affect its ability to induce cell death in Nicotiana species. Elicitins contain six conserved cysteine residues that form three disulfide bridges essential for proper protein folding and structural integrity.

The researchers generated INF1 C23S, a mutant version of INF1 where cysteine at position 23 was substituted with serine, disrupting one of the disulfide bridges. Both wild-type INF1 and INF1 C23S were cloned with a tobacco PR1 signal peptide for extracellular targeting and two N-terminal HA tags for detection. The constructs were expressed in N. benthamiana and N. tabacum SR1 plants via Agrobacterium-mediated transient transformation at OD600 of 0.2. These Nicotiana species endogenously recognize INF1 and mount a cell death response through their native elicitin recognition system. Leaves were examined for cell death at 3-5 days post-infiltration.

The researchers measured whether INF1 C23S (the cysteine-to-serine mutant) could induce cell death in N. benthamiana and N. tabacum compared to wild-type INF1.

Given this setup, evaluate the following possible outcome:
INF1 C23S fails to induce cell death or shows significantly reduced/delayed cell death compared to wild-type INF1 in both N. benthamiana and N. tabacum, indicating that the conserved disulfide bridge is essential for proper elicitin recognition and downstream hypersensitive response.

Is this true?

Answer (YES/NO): YES